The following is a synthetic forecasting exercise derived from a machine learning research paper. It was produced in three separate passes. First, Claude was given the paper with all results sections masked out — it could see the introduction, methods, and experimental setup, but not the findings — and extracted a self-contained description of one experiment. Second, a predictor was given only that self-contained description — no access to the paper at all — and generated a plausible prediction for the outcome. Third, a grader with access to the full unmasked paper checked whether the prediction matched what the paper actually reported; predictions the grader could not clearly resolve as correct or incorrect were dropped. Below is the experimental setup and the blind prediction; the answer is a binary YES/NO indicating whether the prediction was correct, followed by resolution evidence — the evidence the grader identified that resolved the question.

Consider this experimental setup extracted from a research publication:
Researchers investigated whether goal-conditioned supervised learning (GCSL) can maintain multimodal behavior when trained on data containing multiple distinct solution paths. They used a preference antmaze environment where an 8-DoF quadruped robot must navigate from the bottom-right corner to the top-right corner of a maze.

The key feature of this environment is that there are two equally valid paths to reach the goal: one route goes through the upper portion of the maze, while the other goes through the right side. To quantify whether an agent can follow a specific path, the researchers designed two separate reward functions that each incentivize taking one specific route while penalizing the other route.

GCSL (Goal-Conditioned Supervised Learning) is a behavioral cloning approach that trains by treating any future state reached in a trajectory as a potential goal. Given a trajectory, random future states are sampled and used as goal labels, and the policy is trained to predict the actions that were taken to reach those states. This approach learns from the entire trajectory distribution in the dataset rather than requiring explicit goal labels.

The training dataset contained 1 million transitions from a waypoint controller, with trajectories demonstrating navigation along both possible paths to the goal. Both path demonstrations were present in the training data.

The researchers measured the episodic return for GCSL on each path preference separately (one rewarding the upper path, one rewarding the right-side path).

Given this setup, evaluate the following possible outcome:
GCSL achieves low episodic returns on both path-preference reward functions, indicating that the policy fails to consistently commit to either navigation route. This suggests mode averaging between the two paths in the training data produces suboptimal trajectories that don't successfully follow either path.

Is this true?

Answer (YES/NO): NO